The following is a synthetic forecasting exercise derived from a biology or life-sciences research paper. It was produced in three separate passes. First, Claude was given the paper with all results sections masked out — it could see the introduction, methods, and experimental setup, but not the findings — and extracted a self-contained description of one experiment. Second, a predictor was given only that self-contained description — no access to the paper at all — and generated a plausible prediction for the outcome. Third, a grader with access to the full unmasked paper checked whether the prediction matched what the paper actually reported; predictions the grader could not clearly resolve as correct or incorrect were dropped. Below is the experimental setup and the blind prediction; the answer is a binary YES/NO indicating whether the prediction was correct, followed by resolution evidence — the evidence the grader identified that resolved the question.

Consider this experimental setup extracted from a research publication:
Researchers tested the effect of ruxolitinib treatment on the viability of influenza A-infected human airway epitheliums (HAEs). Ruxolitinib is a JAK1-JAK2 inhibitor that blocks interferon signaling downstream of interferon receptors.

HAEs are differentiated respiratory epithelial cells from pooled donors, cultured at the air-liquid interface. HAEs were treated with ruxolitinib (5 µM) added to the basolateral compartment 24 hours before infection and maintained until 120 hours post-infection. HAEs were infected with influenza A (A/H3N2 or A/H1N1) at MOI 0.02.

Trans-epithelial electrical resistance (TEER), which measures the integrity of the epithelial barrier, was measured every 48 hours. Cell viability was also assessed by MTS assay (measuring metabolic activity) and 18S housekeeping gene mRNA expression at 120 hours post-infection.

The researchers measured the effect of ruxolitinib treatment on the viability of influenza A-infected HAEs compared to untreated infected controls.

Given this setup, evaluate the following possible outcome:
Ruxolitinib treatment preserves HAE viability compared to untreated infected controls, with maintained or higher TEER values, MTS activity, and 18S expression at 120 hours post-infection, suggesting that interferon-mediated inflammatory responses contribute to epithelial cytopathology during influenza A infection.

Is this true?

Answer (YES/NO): NO